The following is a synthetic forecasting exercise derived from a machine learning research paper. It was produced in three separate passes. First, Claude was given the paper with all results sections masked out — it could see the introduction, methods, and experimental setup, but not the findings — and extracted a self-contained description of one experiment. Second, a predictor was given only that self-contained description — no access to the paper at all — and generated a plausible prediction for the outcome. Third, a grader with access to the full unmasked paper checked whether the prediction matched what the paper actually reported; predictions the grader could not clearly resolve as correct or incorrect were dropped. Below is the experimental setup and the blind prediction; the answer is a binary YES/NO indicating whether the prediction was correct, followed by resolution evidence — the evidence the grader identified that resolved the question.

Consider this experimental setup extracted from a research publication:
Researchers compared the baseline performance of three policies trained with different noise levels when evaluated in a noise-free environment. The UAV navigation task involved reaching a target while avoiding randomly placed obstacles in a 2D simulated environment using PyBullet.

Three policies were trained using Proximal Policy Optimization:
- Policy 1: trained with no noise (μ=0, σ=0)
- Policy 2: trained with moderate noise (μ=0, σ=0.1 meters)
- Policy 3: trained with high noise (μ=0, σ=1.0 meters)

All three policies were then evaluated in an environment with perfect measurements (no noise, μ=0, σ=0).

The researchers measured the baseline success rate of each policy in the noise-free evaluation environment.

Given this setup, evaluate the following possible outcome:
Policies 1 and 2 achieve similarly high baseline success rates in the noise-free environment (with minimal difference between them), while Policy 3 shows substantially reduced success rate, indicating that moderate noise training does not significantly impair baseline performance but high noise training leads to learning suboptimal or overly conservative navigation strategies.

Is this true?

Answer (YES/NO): NO